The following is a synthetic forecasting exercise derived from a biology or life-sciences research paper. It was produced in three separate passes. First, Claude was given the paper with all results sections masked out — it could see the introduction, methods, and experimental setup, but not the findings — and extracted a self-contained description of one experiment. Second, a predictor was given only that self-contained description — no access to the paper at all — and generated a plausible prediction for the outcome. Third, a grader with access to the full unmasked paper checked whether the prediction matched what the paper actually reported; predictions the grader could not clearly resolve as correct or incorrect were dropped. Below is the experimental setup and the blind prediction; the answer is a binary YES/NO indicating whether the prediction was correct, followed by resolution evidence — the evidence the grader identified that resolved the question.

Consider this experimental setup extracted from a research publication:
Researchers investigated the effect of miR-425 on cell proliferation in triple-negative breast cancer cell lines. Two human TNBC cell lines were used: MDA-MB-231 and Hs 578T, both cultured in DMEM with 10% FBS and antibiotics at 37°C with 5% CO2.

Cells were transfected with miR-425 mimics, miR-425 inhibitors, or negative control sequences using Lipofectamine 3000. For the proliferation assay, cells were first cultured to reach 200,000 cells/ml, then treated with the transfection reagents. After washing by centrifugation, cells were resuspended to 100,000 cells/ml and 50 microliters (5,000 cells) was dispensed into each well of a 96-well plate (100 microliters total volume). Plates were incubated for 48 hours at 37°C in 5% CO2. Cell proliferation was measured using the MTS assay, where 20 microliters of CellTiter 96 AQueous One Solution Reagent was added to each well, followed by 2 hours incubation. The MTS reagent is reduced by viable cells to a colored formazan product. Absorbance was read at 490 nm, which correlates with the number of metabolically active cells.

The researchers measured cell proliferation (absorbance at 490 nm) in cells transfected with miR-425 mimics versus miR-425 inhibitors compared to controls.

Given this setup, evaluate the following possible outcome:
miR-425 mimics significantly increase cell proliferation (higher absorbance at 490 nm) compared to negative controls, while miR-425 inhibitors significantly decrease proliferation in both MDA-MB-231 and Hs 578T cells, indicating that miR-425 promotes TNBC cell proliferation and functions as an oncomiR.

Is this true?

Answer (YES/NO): NO